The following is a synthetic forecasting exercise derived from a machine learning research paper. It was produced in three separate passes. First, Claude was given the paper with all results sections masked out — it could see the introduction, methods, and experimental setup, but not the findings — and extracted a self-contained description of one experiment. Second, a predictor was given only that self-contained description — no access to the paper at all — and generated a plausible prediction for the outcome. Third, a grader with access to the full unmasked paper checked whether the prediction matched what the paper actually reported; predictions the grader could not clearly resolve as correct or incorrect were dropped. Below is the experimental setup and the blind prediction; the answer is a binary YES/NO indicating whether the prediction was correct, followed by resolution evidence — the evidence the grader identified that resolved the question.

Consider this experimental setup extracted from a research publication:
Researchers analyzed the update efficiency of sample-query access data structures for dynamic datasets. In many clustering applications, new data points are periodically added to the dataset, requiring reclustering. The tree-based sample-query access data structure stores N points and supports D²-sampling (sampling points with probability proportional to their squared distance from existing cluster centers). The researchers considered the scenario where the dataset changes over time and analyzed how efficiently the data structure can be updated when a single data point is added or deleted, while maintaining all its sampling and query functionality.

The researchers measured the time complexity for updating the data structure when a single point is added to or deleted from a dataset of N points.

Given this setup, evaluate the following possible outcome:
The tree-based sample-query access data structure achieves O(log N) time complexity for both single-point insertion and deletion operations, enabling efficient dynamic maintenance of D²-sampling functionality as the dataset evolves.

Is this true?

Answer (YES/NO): YES